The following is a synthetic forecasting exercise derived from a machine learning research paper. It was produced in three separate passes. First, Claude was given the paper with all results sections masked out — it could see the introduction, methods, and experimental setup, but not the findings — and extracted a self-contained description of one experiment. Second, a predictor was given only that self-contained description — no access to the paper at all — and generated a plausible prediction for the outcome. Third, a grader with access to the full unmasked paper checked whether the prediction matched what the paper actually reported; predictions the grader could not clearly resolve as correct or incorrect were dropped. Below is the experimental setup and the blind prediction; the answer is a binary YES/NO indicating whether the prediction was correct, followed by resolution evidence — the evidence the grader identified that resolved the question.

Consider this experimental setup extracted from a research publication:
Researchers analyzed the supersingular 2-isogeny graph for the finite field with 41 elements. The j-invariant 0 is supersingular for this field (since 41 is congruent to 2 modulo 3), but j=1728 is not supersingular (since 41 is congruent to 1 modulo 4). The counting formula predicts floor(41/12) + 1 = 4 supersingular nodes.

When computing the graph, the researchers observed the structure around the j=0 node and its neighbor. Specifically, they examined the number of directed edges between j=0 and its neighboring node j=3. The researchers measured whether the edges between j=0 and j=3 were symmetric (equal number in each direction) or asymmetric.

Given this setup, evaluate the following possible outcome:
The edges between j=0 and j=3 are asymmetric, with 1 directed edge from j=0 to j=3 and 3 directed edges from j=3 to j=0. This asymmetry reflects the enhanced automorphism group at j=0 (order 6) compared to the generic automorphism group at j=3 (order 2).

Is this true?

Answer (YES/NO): NO